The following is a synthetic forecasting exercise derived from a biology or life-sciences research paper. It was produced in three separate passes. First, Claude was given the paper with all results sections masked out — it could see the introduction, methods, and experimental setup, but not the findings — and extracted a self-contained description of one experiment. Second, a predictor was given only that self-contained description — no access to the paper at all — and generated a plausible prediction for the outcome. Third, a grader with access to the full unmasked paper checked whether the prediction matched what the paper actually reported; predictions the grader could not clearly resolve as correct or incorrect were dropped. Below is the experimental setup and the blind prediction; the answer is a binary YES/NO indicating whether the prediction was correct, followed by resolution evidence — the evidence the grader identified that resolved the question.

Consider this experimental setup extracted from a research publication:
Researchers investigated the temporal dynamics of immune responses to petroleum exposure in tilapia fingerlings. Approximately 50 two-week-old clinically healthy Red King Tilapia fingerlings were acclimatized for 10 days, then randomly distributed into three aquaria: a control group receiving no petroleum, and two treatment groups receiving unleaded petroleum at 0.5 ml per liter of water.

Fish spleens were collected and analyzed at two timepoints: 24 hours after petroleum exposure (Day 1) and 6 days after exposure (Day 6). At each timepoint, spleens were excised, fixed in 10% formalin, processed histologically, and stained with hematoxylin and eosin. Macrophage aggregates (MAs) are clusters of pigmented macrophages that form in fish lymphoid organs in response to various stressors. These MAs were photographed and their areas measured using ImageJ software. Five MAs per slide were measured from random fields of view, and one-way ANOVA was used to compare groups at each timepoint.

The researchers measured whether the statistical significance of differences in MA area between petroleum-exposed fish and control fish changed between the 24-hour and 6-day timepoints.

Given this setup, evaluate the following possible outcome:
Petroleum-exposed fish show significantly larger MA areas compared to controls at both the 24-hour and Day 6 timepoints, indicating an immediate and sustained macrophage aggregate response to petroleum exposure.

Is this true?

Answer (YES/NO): NO